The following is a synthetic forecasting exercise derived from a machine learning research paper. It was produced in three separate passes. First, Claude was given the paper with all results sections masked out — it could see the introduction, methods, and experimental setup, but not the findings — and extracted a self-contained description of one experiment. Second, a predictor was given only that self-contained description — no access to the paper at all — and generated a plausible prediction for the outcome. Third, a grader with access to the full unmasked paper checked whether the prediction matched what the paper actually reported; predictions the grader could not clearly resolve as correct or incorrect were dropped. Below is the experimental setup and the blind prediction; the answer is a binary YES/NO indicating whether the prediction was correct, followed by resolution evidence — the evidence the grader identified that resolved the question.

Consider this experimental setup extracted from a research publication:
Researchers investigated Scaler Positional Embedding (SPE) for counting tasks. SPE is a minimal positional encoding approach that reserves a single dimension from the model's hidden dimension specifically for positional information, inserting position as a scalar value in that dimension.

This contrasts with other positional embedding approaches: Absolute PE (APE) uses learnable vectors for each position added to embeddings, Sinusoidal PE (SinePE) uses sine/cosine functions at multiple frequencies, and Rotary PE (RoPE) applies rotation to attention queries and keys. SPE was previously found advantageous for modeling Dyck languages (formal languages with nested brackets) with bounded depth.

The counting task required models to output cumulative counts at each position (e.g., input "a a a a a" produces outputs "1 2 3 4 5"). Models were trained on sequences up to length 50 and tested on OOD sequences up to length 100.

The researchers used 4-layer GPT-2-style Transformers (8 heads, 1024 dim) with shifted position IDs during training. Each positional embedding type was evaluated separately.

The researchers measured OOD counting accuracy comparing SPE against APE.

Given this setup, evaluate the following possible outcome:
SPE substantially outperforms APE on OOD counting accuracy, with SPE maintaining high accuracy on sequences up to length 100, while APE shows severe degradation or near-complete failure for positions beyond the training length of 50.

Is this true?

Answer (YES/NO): NO